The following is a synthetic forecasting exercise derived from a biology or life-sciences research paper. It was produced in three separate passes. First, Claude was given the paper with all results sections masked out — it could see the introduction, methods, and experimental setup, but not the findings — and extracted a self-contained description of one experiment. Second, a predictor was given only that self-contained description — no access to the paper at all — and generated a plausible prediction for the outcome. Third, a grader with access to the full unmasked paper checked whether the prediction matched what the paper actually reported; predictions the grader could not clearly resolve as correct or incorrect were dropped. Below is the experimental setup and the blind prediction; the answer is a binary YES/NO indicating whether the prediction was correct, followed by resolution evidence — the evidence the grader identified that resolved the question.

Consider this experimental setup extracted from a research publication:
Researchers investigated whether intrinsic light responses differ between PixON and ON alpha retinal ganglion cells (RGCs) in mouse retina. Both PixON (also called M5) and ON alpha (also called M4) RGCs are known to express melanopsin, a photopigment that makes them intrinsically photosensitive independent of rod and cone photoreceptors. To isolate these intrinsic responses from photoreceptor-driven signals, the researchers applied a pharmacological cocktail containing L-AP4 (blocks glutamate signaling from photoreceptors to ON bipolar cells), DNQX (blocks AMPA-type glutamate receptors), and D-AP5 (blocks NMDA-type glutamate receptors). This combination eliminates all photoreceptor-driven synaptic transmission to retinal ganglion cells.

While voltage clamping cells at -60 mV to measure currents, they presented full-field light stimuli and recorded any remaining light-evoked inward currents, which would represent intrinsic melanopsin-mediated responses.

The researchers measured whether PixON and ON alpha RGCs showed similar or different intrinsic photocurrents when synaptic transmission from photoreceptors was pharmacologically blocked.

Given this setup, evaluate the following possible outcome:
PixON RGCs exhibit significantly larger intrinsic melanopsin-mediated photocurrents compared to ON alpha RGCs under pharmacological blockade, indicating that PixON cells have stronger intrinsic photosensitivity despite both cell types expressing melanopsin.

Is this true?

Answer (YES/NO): NO